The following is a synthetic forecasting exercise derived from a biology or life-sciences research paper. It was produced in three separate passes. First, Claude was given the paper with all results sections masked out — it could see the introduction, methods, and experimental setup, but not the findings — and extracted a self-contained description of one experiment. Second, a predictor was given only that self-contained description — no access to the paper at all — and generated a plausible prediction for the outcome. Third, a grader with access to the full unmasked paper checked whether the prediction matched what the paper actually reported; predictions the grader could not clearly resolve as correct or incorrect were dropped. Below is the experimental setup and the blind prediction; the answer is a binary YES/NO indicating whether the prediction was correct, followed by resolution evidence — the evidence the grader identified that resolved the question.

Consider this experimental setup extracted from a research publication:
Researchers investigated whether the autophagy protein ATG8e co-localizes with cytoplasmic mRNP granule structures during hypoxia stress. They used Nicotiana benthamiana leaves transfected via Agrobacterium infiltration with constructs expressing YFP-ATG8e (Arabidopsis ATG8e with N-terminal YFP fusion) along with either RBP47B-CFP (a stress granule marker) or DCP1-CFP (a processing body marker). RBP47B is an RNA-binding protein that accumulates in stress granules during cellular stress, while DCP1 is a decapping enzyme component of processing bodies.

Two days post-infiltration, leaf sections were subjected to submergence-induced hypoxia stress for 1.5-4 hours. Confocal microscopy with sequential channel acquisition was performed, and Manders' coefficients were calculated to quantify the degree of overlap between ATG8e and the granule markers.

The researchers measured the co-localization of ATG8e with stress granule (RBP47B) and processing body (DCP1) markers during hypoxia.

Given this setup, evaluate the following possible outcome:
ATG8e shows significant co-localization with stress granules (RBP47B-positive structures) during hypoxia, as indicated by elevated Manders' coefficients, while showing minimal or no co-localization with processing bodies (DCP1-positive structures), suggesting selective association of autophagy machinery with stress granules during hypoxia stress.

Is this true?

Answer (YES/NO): NO